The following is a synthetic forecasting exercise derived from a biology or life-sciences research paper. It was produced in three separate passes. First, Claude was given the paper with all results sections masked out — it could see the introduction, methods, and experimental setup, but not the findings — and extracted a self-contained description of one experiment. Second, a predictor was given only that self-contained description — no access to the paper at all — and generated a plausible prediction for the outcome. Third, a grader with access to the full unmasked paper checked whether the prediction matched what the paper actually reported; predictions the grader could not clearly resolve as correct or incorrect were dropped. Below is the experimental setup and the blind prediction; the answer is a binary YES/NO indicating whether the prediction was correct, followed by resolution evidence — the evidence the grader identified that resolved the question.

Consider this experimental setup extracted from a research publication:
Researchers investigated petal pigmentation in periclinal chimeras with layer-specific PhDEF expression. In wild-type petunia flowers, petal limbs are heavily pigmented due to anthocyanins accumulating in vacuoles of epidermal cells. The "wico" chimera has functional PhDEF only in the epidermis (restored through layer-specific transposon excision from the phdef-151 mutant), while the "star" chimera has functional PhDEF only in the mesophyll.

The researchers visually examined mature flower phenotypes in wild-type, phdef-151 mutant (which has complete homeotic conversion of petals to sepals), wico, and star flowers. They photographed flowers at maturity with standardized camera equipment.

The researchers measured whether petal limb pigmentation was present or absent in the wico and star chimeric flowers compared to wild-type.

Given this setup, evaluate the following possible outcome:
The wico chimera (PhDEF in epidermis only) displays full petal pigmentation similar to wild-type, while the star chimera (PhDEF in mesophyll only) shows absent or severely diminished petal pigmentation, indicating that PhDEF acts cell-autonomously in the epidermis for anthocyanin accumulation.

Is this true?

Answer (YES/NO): NO